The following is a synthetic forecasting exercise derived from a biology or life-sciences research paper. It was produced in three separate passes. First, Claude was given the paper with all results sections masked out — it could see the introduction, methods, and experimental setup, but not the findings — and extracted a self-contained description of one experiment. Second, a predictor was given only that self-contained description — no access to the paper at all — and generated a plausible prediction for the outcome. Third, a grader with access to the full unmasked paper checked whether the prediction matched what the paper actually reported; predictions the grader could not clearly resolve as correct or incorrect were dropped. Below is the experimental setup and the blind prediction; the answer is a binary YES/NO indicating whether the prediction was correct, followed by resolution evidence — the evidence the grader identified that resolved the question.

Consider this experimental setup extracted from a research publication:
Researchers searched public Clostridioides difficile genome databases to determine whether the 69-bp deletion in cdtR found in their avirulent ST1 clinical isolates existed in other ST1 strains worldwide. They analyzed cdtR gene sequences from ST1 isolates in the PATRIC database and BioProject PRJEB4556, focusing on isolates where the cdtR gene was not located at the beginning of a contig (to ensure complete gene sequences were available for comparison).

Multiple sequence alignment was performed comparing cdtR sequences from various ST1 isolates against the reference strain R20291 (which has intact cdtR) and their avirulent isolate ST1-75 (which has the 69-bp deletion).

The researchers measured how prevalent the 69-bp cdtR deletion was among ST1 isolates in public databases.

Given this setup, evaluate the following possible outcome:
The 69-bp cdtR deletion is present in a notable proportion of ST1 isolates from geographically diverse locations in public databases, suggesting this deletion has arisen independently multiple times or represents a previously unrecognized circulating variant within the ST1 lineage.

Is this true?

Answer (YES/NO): NO